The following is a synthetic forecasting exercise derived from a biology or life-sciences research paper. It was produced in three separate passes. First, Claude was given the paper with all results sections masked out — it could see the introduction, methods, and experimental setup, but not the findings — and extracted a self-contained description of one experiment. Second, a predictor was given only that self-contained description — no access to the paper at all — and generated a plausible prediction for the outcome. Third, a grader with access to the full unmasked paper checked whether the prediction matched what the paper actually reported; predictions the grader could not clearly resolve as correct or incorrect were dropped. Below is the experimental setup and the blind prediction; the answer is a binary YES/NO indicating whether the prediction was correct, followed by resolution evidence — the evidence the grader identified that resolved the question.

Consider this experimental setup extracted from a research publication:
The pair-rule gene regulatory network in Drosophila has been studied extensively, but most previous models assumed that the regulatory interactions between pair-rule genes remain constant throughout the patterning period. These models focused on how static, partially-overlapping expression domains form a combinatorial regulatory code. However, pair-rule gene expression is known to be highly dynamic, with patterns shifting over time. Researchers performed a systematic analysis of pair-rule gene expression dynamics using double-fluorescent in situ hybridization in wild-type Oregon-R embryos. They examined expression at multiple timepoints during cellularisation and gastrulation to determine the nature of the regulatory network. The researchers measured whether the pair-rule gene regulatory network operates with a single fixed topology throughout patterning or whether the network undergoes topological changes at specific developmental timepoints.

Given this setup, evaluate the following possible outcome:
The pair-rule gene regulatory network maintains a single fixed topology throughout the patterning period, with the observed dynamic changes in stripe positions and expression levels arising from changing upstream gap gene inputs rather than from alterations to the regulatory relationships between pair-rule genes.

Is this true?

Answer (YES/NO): NO